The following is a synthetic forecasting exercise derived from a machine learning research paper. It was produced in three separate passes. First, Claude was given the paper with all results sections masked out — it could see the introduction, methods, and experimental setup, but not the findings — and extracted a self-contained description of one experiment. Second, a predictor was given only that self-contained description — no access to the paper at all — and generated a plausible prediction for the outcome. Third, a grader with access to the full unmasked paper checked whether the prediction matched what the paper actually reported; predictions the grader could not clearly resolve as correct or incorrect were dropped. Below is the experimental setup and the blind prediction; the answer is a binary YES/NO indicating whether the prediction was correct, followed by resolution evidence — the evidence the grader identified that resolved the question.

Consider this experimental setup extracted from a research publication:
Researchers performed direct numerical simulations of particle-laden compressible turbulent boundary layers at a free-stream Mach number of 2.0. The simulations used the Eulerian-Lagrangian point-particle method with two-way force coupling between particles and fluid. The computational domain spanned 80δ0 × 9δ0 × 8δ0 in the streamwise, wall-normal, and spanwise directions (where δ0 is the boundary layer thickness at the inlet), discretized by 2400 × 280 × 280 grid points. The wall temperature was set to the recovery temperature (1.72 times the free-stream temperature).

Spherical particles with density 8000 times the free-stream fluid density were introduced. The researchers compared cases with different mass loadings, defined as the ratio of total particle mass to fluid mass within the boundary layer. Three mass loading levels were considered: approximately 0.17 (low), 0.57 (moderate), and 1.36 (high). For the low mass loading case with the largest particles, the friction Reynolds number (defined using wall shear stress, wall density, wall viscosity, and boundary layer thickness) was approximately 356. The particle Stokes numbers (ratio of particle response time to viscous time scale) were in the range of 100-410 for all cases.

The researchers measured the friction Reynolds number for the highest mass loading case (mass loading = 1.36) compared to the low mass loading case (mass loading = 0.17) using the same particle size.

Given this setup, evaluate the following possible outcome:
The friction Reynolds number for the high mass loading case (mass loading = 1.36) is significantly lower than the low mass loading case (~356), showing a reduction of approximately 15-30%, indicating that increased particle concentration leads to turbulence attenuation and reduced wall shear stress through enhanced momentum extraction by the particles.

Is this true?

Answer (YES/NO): YES